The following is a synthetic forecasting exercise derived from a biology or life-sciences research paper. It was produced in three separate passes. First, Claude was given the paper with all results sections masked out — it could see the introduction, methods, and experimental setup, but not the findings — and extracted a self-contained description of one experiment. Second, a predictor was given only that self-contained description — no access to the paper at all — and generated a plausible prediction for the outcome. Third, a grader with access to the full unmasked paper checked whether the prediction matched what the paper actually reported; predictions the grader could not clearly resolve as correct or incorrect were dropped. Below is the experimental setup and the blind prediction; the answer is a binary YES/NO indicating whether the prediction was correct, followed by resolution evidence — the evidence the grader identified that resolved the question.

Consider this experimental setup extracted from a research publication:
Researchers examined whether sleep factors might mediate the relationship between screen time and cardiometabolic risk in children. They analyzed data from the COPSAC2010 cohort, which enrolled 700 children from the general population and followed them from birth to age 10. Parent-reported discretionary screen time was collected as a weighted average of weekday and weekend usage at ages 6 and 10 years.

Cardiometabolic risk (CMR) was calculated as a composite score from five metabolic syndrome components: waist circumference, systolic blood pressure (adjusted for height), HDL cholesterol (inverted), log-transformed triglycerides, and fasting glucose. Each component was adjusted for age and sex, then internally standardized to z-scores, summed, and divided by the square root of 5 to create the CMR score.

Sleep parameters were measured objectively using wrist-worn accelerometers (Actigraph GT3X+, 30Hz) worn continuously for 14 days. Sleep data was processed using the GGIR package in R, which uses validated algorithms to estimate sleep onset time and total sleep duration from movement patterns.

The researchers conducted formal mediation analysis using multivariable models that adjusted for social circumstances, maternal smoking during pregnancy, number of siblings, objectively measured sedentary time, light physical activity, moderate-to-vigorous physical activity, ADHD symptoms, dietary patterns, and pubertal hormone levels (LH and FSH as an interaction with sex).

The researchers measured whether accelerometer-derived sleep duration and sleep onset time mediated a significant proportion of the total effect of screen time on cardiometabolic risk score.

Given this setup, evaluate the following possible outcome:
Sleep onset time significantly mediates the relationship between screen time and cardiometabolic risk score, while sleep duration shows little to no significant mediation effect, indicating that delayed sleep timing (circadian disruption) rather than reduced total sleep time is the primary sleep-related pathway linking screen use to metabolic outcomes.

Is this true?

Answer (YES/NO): NO